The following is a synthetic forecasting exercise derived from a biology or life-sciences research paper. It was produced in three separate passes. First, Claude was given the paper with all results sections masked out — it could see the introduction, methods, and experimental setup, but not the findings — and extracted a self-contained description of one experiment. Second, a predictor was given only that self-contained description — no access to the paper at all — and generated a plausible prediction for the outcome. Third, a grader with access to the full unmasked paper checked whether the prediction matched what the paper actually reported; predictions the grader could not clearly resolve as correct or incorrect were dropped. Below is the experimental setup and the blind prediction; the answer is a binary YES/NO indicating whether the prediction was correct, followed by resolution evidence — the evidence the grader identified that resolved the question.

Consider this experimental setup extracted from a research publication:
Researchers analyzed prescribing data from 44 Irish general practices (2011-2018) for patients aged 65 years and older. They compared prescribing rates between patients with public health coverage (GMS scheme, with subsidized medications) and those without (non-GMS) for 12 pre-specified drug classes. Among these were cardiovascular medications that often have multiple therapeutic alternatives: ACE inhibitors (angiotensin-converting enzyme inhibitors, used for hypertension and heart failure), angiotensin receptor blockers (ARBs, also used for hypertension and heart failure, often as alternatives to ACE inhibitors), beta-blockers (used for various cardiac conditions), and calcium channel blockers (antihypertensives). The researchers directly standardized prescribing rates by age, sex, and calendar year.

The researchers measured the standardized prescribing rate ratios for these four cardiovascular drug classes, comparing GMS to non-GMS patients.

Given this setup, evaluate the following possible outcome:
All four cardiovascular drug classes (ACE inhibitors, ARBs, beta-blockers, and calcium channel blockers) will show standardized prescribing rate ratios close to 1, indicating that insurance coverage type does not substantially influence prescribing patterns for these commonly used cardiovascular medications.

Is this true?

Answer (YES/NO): NO